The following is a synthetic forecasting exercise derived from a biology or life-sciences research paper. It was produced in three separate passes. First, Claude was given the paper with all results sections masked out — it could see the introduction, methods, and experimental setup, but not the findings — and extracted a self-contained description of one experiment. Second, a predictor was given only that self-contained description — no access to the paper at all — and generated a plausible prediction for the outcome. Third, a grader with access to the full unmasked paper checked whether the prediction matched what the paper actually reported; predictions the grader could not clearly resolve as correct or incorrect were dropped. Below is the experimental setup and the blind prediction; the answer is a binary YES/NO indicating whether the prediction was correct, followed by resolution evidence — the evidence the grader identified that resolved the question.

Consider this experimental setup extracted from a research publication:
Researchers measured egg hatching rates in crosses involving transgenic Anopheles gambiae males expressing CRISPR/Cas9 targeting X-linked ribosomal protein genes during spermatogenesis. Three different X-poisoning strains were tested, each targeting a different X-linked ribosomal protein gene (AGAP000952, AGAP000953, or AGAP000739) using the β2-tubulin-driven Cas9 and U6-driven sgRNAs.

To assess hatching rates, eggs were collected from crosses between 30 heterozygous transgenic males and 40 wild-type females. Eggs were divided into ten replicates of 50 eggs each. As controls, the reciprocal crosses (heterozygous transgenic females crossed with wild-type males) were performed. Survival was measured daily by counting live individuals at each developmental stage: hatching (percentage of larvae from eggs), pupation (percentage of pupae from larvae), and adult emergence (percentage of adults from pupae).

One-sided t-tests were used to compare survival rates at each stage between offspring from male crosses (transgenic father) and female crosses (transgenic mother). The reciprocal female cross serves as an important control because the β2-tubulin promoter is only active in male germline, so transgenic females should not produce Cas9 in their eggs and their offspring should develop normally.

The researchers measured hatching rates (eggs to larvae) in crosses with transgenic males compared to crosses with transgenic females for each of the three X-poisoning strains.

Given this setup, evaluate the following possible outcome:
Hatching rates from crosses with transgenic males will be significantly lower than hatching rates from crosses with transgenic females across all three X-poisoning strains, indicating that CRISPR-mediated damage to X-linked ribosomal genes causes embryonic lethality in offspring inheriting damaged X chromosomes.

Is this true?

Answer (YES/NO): NO